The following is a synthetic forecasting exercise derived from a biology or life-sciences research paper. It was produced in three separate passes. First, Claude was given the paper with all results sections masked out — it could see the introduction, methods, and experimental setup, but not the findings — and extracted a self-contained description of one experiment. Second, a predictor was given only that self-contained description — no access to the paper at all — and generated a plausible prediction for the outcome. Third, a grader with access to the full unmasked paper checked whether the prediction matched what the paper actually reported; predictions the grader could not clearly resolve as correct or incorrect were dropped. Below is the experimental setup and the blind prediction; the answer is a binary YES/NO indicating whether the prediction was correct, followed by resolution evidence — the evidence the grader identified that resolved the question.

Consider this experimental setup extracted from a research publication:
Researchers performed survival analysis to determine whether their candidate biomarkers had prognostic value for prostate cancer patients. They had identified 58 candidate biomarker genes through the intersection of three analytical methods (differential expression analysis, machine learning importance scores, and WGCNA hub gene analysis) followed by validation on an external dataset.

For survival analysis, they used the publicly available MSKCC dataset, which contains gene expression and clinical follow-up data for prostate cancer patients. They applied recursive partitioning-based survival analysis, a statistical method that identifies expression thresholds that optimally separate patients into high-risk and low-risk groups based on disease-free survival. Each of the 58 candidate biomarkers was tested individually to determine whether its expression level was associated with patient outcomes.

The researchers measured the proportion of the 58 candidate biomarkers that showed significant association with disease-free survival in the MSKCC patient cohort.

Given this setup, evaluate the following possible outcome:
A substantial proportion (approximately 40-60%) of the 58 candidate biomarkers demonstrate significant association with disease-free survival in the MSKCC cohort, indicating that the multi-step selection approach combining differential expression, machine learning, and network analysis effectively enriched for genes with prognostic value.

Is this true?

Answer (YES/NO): NO